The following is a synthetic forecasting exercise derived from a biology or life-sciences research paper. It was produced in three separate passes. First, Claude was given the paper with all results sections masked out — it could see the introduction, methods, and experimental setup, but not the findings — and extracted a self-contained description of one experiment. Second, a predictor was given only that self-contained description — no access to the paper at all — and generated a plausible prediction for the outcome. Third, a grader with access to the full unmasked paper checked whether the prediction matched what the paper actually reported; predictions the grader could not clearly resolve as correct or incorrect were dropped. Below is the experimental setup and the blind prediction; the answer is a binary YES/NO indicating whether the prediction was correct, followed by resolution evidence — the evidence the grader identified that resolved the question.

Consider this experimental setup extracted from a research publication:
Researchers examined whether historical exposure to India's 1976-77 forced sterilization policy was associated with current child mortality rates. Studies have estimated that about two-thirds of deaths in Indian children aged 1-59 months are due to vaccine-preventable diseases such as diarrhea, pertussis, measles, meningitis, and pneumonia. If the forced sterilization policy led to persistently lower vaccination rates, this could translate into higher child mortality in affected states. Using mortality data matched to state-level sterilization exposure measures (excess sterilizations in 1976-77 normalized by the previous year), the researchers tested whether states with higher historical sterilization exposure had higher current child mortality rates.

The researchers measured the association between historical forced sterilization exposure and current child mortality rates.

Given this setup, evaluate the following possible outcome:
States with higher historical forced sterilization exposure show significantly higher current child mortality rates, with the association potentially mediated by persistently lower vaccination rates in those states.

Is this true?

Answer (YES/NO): YES